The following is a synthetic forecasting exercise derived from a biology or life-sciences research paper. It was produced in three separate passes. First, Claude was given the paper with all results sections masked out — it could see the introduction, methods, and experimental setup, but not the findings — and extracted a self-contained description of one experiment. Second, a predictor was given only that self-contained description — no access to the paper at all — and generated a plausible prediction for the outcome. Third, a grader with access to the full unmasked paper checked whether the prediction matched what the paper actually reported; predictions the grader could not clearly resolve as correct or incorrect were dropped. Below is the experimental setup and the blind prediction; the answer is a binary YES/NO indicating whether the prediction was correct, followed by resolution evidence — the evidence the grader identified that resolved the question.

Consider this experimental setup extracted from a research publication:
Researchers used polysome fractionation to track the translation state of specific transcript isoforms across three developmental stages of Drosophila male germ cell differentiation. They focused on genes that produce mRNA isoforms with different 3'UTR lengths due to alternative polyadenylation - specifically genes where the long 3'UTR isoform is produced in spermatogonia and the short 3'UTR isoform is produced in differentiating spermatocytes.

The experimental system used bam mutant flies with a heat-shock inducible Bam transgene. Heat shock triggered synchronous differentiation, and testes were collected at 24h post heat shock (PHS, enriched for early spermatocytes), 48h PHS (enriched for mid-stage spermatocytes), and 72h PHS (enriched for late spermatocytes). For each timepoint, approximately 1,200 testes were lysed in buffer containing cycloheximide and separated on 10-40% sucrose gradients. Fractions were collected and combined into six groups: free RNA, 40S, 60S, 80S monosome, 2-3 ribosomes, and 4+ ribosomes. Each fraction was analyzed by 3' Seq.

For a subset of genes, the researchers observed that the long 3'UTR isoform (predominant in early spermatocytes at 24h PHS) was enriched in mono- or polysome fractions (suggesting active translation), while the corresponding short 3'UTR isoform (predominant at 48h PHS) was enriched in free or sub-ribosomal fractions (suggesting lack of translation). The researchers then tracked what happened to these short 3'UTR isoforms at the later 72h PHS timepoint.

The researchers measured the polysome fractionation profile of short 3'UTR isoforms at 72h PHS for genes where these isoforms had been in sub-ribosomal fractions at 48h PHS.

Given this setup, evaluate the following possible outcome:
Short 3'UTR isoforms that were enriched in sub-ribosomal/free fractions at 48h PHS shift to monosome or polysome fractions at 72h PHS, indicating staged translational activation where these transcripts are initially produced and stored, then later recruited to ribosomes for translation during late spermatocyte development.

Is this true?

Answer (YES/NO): YES